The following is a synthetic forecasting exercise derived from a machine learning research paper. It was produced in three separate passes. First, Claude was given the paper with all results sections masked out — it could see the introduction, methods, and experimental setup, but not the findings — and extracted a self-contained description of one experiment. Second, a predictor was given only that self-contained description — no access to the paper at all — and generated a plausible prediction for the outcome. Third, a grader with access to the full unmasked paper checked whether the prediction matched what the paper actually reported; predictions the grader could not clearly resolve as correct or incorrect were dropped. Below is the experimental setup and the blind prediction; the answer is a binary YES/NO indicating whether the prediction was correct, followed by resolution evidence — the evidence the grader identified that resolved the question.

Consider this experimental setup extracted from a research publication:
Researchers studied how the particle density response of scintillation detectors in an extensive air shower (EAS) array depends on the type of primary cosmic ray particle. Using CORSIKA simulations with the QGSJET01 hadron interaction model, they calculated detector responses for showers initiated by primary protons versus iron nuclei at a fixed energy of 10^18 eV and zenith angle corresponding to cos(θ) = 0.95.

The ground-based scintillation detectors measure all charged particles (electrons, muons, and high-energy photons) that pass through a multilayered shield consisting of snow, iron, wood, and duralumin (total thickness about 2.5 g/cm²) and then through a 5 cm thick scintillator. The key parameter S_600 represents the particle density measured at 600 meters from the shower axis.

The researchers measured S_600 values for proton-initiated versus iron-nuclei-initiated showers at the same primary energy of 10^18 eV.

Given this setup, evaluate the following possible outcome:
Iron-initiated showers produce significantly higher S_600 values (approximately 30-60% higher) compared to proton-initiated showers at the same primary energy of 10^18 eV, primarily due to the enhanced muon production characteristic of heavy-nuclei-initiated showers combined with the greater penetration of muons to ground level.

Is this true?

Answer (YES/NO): NO